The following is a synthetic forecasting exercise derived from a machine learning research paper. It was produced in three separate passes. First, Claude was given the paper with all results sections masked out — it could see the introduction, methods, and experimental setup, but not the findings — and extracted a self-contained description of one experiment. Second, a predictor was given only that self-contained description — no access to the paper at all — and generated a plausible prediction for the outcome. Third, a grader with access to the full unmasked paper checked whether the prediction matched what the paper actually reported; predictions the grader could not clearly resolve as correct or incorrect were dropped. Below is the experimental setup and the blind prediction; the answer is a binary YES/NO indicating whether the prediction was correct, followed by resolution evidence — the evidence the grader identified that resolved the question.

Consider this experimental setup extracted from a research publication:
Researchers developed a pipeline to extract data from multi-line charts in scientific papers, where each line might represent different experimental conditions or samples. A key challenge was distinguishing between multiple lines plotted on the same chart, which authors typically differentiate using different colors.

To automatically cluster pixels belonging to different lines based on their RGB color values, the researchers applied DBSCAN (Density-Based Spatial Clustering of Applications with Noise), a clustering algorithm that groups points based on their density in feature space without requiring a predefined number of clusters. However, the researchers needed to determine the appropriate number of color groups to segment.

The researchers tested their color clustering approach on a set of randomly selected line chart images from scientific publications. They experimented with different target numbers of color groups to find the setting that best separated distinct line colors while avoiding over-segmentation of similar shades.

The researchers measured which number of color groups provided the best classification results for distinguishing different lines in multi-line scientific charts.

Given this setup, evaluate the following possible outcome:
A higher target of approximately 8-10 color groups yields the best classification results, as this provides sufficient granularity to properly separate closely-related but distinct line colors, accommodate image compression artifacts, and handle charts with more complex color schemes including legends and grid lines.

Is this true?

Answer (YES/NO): NO